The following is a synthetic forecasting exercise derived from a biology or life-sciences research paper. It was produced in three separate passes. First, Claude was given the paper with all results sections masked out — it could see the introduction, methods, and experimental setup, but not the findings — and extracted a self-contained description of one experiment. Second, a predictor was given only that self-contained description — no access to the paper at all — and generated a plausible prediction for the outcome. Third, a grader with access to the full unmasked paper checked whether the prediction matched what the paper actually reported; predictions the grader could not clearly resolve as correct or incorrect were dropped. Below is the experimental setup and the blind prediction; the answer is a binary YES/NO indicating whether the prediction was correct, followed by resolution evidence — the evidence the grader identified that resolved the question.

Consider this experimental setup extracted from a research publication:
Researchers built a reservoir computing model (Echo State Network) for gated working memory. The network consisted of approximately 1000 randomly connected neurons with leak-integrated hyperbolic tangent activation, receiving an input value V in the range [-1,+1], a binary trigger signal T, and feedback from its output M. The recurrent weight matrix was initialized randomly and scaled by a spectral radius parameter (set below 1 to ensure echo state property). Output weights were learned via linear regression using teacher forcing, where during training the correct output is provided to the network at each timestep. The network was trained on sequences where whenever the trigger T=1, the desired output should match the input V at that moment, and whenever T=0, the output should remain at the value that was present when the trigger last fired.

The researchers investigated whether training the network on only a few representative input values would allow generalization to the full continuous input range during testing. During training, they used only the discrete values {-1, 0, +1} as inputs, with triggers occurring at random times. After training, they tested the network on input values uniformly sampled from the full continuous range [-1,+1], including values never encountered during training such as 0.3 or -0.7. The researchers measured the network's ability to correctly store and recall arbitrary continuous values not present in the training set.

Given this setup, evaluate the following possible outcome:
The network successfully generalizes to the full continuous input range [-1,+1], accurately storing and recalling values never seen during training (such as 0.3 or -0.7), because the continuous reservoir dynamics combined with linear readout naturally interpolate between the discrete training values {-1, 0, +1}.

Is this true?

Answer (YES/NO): YES